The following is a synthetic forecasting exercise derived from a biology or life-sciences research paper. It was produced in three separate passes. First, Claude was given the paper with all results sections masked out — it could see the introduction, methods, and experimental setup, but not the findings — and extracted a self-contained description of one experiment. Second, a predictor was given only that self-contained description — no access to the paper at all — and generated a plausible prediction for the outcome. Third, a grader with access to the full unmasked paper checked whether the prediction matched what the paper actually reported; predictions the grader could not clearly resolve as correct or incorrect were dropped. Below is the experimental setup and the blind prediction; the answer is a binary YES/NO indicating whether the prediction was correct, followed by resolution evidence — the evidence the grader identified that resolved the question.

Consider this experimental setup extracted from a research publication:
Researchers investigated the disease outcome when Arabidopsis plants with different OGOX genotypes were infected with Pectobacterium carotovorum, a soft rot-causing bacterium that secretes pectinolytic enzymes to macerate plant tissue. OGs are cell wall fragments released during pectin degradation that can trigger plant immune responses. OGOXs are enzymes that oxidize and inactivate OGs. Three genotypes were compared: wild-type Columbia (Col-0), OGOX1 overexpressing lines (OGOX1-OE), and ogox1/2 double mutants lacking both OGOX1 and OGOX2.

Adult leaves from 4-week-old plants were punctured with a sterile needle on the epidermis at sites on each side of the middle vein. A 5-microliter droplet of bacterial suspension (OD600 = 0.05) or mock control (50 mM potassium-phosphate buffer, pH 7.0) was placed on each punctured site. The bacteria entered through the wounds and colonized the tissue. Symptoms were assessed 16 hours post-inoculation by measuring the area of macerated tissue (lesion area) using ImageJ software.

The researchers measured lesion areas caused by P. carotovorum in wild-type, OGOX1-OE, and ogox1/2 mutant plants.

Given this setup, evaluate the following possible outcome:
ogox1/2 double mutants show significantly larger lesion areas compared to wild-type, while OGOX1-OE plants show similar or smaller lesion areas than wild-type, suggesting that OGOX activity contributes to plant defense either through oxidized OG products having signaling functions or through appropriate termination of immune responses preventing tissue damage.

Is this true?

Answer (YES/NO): NO